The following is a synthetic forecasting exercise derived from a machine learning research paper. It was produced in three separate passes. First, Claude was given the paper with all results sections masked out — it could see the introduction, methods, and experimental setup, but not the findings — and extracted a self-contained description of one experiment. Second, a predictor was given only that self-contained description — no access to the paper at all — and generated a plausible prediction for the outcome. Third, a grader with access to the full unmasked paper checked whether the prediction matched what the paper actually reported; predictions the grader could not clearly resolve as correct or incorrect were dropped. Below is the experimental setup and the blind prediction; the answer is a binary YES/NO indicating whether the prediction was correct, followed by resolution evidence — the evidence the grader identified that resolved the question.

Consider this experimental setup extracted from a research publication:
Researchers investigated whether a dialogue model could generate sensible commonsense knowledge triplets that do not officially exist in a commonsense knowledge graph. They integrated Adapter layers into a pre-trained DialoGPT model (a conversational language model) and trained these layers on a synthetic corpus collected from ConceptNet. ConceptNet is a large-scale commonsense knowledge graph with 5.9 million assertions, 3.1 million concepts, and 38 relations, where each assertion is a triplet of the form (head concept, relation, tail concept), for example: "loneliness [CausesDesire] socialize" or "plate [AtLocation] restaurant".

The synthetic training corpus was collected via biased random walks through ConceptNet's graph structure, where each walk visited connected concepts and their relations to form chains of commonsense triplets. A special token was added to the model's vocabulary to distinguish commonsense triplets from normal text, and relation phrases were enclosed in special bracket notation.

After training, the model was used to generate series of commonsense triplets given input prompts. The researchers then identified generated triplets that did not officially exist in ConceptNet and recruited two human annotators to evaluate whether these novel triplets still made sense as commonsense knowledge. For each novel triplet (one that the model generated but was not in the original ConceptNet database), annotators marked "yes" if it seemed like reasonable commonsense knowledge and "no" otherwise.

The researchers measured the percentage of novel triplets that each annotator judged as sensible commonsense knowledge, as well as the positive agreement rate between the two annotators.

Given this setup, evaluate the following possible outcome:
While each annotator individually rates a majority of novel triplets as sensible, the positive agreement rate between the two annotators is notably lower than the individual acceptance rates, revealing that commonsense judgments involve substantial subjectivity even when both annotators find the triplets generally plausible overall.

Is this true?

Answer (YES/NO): NO